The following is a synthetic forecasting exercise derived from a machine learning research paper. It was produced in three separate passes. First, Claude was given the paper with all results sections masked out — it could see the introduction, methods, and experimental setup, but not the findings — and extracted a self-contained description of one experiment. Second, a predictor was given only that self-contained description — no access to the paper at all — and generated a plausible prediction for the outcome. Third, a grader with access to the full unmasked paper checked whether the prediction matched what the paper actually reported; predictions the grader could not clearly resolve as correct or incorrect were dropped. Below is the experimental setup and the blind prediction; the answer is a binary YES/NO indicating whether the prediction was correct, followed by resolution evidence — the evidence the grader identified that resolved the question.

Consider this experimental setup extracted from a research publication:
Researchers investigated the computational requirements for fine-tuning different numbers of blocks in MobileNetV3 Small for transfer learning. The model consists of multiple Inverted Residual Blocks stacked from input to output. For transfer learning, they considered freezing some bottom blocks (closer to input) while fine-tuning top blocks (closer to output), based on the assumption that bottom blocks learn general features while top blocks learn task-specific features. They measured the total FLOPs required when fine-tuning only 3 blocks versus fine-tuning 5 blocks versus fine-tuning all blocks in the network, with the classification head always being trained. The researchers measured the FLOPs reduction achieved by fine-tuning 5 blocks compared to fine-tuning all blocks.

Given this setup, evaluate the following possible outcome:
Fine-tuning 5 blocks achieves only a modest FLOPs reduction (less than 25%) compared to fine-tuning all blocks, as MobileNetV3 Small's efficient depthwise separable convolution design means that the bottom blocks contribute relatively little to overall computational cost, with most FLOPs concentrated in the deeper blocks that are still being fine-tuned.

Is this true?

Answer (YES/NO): NO